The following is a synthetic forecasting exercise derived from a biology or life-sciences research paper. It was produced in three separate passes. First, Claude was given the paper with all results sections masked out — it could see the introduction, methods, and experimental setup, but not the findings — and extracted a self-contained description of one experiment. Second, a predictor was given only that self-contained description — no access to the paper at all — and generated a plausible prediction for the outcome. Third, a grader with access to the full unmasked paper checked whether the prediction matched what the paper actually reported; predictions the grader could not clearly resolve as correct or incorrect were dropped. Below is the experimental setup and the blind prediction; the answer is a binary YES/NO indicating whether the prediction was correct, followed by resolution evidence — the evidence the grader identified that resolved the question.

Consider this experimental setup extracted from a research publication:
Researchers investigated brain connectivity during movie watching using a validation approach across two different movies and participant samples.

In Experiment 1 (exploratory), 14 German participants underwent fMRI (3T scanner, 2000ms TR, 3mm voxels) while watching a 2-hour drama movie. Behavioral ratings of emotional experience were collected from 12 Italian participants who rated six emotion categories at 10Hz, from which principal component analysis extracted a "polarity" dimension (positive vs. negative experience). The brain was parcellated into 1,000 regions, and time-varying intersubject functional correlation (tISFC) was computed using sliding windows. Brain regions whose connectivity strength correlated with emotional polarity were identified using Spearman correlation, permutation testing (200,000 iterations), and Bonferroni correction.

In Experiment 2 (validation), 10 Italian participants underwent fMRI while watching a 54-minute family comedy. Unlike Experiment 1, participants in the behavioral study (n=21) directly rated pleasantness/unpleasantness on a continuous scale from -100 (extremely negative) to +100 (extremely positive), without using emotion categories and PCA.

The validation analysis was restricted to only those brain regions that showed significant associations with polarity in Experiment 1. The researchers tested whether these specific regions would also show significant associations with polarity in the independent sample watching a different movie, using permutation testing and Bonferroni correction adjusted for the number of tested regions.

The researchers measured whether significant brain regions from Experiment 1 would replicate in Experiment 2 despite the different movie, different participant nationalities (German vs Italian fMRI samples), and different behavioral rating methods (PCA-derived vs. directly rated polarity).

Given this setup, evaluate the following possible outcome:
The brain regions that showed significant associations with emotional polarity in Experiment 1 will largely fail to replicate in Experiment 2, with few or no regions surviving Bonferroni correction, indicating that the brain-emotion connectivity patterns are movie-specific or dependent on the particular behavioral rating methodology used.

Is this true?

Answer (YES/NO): NO